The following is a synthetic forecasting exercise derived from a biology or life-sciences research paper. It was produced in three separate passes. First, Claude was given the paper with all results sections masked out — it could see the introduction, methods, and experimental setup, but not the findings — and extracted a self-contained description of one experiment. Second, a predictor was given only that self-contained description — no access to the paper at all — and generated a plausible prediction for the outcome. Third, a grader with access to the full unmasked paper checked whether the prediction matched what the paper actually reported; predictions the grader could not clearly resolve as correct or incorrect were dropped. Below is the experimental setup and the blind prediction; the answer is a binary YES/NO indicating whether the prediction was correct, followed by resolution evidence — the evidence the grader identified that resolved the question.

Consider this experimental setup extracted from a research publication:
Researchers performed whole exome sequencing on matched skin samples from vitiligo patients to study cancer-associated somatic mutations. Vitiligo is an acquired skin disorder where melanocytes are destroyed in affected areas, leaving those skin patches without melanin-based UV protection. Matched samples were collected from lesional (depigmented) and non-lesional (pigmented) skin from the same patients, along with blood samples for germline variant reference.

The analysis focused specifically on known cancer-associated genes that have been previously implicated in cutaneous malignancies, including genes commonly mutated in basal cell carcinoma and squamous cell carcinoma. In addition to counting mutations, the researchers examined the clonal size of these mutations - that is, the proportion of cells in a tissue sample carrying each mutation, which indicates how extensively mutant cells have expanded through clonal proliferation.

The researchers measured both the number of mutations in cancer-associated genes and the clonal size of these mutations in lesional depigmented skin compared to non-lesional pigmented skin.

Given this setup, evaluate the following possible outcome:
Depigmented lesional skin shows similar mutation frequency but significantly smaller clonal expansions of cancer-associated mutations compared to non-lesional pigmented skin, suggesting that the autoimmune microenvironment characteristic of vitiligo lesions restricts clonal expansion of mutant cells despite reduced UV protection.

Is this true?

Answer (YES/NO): NO